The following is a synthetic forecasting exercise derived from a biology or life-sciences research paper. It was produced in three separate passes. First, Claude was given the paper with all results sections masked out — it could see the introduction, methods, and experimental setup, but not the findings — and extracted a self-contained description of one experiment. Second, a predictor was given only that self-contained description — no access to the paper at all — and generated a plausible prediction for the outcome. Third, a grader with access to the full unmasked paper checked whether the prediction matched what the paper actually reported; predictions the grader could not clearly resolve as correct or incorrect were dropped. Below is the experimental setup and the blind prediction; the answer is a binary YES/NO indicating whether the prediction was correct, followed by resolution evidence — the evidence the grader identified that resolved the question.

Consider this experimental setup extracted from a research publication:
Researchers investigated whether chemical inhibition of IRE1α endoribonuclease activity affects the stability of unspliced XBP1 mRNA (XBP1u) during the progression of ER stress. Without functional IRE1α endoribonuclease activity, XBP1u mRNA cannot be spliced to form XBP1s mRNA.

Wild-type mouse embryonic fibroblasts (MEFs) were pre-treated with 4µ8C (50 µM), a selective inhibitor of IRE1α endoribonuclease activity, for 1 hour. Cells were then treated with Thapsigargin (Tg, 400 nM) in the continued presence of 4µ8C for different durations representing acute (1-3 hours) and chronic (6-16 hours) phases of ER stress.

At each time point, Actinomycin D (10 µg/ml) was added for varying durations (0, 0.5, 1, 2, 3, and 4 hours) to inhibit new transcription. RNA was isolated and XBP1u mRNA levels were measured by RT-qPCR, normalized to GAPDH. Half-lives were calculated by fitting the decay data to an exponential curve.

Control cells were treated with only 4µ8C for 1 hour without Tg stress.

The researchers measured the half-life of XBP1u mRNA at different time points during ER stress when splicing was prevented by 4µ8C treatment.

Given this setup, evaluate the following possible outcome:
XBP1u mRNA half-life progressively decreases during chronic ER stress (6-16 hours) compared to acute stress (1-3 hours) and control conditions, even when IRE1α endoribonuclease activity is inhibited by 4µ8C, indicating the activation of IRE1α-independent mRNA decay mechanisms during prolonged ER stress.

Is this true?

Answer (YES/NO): NO